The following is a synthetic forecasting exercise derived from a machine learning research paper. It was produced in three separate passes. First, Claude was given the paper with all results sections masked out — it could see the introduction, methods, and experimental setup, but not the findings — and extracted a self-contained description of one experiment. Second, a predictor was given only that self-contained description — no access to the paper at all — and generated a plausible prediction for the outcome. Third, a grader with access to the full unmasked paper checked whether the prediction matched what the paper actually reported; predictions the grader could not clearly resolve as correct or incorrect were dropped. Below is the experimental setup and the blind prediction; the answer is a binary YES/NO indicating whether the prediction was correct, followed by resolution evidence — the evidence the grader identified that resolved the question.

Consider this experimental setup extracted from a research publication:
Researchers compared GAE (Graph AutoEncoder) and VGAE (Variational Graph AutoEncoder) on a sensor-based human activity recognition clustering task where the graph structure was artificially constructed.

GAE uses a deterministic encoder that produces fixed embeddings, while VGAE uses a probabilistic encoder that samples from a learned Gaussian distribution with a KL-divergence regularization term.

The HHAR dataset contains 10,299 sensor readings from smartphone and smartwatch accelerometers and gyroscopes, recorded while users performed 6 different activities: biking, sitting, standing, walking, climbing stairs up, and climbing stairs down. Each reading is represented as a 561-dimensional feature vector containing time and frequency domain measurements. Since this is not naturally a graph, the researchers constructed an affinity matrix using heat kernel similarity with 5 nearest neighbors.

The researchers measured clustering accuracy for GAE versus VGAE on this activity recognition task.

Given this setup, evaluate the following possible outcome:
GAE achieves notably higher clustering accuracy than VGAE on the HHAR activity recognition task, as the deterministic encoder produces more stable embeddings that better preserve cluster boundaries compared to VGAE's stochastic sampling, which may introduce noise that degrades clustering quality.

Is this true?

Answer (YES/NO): NO